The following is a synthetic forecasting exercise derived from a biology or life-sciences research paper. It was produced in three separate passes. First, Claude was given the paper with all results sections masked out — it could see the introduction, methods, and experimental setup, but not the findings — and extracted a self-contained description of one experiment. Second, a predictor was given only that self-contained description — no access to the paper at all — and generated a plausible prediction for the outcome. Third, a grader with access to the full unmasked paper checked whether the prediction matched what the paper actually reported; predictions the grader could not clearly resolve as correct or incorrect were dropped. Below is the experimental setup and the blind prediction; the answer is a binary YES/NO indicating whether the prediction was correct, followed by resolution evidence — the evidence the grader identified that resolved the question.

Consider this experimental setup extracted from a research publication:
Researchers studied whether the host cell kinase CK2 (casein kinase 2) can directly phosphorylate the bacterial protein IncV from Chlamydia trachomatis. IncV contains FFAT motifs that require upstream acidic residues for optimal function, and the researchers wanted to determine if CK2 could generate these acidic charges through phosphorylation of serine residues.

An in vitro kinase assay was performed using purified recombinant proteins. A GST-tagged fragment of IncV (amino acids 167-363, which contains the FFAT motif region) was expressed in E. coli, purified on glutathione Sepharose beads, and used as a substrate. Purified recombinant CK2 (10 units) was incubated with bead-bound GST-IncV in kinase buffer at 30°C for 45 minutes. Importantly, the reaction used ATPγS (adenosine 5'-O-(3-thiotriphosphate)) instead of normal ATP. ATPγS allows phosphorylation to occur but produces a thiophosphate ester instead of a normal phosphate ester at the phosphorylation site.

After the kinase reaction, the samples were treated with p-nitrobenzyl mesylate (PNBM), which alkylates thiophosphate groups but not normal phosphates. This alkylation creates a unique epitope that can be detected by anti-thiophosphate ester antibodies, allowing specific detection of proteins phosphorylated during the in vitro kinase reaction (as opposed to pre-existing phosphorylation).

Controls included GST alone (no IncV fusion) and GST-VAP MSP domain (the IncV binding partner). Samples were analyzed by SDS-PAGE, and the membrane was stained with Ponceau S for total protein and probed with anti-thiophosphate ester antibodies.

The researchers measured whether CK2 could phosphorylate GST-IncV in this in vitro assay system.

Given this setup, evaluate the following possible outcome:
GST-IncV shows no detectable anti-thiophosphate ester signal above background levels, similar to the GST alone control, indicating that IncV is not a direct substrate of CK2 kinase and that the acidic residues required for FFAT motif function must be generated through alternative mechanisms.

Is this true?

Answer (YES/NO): NO